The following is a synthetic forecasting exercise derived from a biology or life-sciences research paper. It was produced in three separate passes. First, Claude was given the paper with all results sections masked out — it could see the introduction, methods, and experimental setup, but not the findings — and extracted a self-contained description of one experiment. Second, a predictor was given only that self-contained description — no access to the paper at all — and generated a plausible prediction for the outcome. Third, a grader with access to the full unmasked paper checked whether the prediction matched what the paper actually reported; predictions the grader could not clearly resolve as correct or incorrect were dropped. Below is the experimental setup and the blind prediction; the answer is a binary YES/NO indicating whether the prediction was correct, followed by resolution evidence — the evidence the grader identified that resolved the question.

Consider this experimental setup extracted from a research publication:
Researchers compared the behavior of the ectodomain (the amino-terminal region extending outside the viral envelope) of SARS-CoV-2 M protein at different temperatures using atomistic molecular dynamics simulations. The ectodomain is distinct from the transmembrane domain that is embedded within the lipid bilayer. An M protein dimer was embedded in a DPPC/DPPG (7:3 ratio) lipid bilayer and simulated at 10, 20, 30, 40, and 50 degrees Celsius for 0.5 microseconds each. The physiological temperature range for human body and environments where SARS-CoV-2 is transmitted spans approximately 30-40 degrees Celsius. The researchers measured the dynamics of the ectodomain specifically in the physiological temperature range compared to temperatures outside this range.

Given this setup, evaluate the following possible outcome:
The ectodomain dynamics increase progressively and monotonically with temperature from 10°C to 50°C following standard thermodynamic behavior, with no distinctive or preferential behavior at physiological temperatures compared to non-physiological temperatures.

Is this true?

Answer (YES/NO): NO